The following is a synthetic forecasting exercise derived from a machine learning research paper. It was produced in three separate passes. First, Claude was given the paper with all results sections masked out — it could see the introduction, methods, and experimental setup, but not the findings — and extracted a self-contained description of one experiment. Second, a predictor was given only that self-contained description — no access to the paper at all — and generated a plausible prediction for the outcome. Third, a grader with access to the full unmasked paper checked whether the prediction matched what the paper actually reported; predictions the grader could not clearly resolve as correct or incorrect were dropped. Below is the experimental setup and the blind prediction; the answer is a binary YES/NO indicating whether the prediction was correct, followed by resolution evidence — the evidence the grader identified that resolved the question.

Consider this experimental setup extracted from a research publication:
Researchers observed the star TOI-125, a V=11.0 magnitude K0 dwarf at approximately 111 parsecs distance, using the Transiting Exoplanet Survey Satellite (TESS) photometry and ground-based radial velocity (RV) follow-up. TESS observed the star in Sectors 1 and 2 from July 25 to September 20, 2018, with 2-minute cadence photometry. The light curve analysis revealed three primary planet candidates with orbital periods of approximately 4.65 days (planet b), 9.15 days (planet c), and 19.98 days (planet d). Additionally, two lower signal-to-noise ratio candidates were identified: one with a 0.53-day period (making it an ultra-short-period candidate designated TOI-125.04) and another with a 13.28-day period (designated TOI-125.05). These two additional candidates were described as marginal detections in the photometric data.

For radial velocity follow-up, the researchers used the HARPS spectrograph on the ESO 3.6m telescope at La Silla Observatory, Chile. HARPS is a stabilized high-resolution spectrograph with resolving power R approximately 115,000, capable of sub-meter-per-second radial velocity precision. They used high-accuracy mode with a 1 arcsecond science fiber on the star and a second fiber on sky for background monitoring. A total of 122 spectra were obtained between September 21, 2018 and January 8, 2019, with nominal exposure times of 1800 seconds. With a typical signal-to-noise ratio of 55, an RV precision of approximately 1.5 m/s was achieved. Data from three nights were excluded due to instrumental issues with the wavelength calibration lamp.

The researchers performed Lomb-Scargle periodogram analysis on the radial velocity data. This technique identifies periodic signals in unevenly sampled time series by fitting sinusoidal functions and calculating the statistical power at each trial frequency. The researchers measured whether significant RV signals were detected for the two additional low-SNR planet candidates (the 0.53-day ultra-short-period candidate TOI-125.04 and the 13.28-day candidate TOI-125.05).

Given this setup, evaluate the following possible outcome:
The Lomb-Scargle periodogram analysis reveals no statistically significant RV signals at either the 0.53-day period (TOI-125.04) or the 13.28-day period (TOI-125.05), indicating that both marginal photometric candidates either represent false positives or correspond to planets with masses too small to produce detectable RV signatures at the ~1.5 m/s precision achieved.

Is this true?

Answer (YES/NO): YES